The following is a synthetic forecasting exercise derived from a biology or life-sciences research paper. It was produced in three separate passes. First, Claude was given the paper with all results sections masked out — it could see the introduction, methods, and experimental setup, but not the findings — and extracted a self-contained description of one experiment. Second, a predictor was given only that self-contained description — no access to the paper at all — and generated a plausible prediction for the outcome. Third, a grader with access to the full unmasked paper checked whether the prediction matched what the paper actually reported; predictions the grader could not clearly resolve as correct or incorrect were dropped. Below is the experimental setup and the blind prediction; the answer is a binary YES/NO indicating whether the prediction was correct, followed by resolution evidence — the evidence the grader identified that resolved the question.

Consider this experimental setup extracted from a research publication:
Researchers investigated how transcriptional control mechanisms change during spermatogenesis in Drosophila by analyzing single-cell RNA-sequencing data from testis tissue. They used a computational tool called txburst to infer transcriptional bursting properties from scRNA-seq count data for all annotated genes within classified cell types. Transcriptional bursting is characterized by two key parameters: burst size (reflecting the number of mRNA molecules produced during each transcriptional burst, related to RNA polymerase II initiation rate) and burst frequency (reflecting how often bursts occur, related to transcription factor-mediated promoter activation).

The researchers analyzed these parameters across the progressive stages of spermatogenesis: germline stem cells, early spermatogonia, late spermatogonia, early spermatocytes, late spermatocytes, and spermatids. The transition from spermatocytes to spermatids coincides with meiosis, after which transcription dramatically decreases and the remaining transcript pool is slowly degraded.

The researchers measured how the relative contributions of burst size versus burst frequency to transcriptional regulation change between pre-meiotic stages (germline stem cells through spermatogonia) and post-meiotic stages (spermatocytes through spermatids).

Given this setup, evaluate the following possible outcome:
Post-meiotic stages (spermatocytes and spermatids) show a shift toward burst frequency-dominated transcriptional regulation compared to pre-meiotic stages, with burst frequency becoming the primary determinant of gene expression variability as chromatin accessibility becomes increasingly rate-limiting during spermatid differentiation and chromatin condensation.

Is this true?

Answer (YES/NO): YES